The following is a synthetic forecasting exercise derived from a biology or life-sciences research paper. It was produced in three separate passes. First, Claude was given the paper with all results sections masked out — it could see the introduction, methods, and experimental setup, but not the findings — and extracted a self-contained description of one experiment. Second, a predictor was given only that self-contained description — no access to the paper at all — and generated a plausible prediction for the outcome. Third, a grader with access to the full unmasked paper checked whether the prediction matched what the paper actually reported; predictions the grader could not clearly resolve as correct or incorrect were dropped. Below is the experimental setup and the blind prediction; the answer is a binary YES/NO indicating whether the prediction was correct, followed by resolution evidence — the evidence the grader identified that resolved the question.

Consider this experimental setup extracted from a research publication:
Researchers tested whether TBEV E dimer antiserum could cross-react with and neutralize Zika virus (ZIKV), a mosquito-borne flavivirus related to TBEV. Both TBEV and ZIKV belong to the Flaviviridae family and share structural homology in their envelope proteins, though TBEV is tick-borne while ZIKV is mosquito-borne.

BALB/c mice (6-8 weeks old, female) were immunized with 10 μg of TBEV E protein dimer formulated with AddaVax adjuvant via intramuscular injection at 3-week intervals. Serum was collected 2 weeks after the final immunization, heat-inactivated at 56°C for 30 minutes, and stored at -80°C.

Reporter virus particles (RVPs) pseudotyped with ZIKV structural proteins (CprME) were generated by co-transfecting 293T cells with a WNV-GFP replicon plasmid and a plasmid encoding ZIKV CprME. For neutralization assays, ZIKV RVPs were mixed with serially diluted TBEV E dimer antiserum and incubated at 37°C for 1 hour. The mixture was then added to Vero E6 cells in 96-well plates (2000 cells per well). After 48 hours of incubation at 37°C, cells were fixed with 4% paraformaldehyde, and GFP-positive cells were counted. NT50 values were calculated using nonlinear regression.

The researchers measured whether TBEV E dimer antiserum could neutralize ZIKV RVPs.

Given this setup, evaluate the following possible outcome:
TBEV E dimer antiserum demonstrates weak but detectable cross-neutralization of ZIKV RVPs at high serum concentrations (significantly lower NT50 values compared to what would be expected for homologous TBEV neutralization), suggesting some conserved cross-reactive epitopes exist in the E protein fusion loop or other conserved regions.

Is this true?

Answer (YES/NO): NO